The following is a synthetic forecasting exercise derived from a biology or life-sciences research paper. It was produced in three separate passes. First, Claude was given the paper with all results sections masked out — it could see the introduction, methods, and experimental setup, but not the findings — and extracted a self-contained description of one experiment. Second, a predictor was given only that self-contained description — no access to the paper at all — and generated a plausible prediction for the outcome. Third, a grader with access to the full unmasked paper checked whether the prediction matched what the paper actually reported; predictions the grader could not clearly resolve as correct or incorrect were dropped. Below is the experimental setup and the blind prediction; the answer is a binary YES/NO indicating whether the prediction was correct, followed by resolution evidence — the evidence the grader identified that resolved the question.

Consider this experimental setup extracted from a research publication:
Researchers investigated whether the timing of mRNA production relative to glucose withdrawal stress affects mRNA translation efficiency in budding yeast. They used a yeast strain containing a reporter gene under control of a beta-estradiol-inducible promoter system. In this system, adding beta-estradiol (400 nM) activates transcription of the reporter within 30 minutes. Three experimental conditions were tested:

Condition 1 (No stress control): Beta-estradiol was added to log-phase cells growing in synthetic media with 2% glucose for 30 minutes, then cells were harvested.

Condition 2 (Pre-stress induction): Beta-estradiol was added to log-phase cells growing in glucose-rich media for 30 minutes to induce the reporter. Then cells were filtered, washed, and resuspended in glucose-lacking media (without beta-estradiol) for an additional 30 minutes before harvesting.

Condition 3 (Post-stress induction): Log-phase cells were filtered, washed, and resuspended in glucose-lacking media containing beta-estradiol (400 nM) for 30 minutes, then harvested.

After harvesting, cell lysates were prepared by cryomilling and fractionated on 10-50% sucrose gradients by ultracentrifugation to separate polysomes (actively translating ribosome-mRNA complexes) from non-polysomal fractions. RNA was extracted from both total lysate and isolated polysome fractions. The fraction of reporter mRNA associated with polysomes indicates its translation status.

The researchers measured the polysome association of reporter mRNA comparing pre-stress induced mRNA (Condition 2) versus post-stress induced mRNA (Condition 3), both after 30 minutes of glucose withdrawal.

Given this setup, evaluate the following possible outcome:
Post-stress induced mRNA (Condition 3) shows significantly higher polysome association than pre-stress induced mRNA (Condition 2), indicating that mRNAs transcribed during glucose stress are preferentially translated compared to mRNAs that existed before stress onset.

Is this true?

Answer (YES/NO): YES